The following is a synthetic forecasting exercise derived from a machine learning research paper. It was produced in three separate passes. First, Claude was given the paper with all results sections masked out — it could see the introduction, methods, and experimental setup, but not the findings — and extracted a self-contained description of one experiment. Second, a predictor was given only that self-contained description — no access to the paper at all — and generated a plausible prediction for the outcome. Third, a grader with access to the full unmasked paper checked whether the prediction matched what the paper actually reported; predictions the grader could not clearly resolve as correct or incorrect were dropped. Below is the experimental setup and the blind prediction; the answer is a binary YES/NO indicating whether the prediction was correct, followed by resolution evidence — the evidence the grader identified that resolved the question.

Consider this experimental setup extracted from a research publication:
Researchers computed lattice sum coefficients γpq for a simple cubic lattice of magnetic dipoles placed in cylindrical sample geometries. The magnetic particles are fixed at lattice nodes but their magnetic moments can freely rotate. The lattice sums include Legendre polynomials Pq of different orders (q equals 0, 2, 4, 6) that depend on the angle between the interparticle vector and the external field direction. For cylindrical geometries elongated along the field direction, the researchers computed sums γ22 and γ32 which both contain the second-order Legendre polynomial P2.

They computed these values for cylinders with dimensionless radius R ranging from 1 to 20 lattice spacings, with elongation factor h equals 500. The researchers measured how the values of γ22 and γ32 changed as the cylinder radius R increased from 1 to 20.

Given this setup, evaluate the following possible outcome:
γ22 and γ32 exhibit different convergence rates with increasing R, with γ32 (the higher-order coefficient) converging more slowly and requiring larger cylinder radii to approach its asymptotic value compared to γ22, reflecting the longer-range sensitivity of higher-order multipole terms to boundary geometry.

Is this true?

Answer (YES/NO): NO